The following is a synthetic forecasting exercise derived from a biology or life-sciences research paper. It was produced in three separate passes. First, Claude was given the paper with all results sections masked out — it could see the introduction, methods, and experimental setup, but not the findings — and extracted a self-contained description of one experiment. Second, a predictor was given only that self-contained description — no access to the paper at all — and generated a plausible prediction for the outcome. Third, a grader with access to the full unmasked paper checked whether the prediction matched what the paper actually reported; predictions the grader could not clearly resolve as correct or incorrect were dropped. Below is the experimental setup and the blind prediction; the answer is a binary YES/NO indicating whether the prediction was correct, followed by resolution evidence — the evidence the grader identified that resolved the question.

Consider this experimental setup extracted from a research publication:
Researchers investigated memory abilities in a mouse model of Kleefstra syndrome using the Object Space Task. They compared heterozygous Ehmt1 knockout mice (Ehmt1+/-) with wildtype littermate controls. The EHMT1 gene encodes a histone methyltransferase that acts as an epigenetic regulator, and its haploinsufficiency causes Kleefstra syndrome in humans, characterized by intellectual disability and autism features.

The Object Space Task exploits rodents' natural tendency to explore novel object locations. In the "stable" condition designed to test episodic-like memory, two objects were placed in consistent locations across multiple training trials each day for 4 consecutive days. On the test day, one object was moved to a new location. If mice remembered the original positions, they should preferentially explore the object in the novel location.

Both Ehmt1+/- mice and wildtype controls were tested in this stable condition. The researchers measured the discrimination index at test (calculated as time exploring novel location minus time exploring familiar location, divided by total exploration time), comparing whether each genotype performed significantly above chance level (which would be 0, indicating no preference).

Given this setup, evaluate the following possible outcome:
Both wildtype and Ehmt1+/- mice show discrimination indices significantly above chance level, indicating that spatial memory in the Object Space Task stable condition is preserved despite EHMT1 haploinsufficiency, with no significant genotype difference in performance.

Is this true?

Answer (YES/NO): NO